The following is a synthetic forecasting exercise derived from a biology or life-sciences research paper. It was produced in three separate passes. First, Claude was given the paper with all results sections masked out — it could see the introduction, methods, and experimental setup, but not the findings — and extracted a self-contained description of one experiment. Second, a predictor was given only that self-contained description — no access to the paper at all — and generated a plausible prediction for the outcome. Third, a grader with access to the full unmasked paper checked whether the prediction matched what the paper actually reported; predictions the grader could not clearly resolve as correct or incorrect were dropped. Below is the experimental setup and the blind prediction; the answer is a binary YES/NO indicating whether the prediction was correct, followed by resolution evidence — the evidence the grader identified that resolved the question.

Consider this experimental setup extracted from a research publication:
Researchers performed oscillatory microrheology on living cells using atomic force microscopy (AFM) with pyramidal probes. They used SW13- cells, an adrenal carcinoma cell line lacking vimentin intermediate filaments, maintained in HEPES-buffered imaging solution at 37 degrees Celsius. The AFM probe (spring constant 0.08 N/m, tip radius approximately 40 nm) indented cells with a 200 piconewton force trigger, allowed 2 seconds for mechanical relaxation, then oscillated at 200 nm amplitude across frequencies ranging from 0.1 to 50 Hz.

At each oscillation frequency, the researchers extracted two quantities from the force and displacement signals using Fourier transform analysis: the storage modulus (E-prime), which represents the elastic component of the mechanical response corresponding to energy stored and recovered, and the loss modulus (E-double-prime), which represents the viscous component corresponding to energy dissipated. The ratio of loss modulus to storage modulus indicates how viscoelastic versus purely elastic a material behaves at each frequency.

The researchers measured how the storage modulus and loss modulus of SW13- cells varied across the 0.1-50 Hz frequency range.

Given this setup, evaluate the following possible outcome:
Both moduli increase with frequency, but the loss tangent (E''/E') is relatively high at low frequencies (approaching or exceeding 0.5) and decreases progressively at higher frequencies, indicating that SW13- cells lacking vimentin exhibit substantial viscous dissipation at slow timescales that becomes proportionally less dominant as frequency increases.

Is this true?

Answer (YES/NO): NO